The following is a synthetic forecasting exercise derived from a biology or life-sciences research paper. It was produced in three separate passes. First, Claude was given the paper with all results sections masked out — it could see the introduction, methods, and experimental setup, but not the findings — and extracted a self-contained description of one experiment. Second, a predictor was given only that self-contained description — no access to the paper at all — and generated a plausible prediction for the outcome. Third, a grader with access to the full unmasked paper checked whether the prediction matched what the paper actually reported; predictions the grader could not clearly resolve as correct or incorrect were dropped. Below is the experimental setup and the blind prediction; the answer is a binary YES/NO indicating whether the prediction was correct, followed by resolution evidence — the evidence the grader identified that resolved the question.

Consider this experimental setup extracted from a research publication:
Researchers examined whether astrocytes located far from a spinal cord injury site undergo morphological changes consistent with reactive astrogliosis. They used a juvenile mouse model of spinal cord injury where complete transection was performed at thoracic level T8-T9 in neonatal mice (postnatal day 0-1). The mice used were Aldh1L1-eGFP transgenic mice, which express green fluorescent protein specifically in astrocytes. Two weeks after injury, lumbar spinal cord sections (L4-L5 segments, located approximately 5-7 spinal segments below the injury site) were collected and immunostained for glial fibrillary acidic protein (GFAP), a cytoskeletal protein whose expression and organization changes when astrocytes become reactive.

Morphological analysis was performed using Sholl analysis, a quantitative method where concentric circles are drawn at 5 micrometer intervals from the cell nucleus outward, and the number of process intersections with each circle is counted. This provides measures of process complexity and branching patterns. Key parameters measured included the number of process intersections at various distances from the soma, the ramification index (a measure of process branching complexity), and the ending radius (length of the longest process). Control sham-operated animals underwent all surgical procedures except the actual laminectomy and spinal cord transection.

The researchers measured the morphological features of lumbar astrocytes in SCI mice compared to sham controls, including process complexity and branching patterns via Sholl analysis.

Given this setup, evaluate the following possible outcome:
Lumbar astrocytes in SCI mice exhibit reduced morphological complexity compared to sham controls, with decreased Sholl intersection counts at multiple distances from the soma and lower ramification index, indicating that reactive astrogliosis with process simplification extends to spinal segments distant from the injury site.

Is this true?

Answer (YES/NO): NO